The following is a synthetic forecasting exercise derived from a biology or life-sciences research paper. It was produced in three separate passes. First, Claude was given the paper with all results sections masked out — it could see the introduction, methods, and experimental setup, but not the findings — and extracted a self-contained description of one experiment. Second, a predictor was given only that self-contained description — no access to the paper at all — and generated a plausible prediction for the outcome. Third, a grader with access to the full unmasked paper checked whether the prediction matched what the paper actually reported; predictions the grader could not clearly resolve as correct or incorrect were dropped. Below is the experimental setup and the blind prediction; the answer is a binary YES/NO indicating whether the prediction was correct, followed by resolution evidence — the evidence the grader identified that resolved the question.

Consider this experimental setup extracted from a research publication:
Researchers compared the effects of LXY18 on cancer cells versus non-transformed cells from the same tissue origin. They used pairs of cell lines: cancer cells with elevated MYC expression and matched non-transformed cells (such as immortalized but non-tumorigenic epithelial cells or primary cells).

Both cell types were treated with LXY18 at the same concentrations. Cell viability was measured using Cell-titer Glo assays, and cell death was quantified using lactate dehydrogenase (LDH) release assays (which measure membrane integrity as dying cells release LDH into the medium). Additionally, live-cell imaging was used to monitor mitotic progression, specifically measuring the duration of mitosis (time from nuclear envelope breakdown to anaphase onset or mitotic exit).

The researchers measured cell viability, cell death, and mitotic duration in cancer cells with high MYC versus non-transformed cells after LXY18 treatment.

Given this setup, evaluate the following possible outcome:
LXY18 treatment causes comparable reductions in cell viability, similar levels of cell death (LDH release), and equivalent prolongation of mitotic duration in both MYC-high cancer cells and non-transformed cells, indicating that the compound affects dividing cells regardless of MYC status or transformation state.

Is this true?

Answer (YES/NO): NO